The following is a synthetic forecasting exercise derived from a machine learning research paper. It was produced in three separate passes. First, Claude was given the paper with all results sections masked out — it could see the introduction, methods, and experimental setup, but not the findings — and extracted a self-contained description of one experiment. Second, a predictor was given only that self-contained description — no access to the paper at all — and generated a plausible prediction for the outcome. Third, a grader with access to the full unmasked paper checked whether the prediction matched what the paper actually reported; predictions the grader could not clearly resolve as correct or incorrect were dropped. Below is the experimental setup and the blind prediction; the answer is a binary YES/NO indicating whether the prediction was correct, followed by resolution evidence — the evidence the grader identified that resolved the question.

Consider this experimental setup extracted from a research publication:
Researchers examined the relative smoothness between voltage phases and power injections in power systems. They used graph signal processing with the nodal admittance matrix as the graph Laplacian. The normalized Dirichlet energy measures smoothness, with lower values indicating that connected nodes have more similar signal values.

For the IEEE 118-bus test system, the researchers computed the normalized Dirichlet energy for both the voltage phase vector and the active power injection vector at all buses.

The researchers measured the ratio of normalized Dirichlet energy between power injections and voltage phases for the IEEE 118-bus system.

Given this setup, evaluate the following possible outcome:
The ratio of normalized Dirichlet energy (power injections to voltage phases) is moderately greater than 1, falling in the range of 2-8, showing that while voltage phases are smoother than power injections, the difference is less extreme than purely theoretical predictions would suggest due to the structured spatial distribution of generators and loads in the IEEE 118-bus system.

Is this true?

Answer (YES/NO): NO